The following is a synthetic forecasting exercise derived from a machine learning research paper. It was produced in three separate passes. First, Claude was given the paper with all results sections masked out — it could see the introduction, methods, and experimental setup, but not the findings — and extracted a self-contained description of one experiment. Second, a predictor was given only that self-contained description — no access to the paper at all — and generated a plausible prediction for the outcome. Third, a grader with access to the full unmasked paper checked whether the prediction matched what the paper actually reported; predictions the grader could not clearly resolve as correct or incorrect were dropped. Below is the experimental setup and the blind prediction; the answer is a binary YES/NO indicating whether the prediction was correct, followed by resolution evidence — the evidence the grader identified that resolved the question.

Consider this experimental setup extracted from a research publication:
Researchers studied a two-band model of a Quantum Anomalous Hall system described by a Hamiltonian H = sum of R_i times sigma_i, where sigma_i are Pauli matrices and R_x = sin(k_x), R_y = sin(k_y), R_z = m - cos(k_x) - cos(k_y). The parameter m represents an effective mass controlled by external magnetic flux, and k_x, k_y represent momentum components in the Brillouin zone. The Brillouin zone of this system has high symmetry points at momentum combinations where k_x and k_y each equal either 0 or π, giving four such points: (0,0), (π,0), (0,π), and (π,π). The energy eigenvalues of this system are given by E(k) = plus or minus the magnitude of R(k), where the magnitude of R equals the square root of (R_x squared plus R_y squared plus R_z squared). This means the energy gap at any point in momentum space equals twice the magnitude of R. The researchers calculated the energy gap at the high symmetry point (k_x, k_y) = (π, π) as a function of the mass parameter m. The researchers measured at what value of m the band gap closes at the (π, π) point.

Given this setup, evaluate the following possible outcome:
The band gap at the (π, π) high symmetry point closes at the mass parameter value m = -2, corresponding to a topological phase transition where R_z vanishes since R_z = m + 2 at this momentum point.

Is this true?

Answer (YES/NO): YES